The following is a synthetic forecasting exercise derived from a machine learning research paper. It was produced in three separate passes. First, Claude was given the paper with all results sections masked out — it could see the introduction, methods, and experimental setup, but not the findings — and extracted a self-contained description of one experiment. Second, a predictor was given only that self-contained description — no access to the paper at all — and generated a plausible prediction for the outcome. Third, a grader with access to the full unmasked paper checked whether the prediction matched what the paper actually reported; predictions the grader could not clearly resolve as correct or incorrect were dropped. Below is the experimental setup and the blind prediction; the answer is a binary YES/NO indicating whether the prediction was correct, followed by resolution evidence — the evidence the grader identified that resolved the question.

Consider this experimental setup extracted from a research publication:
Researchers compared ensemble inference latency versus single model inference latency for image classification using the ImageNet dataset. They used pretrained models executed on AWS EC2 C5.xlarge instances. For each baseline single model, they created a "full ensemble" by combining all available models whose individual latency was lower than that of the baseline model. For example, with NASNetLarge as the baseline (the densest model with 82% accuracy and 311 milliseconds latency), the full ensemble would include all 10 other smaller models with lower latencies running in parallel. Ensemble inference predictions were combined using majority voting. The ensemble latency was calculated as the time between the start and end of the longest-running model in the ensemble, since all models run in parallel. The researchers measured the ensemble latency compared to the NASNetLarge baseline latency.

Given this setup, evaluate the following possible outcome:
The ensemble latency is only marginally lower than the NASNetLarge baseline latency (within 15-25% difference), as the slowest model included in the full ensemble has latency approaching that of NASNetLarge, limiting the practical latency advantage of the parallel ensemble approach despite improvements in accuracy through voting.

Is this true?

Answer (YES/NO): NO